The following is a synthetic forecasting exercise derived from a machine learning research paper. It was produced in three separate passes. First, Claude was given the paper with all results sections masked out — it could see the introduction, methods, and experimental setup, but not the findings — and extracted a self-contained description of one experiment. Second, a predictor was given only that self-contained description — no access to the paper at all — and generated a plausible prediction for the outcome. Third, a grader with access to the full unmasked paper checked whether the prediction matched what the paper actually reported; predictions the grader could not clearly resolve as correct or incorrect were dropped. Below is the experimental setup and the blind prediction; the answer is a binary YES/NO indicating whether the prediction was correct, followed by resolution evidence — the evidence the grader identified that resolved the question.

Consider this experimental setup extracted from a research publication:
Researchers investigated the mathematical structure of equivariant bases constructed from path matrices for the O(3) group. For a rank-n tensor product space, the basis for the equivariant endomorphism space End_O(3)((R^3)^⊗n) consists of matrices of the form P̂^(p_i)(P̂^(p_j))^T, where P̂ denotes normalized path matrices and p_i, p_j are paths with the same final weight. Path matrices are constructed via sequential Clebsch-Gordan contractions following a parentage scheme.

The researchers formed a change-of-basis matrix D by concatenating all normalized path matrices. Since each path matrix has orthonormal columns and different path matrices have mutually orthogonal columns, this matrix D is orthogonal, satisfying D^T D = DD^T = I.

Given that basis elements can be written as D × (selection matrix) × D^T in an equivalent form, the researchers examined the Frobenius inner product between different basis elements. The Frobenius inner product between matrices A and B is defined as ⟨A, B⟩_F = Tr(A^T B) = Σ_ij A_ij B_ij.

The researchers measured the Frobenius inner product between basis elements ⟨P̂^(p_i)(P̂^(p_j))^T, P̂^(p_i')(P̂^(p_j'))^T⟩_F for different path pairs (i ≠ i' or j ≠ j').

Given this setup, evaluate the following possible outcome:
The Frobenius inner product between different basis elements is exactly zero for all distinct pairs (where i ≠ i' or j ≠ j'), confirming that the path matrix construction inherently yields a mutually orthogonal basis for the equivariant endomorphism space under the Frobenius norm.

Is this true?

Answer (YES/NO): YES